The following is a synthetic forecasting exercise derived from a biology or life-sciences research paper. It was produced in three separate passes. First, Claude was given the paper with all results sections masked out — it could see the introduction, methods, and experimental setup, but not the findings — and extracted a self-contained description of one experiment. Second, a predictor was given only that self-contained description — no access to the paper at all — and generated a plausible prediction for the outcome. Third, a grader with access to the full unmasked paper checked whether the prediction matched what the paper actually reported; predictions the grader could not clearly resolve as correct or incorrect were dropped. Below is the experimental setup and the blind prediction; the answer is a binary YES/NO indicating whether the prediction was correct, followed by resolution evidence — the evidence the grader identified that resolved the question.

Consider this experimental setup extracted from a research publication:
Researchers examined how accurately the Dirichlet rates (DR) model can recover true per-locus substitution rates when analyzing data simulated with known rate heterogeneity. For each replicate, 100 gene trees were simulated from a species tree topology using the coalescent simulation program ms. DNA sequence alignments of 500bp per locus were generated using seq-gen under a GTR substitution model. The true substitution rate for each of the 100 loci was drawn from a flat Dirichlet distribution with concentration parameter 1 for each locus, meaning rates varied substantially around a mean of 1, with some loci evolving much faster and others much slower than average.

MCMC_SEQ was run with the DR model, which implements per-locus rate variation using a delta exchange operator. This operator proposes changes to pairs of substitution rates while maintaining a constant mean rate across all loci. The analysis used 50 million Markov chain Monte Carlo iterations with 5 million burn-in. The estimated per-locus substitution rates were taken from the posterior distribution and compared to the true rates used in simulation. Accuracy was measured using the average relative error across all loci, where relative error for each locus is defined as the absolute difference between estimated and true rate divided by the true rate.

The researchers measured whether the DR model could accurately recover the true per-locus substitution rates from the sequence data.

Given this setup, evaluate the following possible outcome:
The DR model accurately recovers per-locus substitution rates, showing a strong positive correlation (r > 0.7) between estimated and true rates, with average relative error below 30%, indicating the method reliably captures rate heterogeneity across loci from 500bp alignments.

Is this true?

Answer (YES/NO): NO